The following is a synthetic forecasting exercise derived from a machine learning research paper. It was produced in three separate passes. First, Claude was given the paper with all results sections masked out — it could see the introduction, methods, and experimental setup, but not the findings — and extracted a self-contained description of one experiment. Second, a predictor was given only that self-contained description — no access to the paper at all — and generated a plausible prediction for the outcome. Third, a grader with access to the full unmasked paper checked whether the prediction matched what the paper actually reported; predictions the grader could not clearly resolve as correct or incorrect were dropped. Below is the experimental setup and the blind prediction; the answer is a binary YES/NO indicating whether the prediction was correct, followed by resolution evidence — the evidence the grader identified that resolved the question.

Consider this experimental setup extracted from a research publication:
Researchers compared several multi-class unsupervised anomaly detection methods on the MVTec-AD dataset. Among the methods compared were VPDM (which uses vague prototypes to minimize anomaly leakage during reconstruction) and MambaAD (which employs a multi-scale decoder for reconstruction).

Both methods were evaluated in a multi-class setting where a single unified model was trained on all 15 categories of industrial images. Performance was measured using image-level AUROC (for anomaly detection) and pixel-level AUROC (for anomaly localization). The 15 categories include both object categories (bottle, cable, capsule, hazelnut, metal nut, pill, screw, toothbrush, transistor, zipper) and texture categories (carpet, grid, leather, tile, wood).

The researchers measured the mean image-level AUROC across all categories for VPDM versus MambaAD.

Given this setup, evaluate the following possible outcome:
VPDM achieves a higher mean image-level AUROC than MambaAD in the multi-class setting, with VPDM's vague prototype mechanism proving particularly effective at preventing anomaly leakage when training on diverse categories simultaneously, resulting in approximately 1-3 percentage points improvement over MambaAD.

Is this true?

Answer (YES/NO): NO